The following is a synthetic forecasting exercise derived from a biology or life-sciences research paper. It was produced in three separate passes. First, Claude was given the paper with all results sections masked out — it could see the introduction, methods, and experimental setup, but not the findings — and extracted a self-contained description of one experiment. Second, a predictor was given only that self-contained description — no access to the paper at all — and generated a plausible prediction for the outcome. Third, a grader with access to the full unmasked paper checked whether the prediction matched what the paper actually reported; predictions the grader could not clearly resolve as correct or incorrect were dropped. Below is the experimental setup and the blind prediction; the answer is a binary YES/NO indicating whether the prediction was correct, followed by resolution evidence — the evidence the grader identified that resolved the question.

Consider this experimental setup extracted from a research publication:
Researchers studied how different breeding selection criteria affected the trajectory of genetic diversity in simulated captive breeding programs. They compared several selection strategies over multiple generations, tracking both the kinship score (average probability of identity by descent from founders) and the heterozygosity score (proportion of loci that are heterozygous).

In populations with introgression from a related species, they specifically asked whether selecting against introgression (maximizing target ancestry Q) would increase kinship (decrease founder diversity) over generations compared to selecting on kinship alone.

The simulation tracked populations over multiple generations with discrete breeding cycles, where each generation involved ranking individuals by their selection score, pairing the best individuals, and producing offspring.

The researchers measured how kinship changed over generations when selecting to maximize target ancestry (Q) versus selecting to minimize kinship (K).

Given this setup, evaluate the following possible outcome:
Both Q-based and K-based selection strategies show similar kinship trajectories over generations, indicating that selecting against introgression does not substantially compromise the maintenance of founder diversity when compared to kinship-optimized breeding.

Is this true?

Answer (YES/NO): NO